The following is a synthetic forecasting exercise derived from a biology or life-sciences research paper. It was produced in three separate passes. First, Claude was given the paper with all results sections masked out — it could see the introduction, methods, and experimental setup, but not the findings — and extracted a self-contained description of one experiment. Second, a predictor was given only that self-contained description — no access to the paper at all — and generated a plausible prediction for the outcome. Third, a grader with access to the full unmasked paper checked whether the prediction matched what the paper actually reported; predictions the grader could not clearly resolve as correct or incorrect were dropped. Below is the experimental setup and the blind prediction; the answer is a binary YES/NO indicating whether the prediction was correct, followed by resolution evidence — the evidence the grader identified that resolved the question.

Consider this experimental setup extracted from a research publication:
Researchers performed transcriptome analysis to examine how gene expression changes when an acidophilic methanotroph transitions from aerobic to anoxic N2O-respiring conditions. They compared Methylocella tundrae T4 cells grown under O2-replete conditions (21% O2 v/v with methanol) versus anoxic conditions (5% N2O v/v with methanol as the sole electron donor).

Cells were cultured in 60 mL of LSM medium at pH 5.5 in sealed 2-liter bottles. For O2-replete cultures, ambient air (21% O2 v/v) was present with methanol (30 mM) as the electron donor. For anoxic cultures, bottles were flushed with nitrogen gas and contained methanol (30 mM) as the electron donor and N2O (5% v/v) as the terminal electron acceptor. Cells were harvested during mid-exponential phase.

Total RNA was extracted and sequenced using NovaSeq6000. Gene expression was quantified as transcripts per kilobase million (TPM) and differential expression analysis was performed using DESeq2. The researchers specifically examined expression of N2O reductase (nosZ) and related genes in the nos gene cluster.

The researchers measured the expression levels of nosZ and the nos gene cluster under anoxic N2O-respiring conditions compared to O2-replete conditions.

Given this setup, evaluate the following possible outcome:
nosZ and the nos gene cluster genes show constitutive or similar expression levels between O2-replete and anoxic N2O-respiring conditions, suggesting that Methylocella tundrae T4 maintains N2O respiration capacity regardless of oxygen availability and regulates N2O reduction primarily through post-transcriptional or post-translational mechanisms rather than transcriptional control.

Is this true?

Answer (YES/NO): NO